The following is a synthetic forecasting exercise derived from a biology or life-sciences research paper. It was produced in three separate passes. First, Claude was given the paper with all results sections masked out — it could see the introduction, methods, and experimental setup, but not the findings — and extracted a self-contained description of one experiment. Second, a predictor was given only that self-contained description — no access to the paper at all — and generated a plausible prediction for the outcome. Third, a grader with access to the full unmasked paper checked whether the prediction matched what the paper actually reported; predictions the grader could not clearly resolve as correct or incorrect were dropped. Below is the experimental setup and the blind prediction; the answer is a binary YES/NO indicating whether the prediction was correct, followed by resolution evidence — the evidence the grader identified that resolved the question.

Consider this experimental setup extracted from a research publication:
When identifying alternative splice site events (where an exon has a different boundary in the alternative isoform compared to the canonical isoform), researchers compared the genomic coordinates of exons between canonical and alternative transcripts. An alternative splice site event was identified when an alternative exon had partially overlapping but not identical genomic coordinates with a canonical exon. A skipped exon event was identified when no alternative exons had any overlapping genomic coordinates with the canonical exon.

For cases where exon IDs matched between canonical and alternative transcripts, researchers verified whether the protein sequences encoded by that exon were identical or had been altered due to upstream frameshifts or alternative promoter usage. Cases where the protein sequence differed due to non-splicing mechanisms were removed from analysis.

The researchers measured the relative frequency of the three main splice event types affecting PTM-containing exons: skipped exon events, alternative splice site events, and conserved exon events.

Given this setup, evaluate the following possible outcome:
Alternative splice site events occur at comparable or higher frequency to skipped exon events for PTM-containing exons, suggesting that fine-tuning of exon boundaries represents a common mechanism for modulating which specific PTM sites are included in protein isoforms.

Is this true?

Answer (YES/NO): NO